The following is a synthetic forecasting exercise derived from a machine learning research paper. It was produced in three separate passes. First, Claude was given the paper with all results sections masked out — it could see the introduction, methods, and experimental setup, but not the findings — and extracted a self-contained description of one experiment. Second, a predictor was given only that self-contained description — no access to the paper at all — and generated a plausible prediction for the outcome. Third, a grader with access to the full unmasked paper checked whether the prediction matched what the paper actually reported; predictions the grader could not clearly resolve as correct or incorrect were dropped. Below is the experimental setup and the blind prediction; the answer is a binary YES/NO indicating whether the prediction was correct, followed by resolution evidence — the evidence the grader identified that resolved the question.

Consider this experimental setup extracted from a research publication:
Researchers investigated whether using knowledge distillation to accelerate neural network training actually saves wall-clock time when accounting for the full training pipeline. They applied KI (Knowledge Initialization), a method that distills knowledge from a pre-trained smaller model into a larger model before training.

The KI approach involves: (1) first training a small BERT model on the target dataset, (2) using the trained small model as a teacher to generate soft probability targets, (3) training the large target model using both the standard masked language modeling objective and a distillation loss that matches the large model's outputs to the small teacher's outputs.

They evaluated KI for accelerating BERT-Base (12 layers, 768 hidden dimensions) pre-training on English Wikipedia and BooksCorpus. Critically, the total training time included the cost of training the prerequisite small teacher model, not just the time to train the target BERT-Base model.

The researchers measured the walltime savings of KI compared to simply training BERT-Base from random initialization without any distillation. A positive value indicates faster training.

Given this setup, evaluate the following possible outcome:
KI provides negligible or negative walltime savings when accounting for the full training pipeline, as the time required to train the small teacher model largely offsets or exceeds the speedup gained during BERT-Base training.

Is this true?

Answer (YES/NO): YES